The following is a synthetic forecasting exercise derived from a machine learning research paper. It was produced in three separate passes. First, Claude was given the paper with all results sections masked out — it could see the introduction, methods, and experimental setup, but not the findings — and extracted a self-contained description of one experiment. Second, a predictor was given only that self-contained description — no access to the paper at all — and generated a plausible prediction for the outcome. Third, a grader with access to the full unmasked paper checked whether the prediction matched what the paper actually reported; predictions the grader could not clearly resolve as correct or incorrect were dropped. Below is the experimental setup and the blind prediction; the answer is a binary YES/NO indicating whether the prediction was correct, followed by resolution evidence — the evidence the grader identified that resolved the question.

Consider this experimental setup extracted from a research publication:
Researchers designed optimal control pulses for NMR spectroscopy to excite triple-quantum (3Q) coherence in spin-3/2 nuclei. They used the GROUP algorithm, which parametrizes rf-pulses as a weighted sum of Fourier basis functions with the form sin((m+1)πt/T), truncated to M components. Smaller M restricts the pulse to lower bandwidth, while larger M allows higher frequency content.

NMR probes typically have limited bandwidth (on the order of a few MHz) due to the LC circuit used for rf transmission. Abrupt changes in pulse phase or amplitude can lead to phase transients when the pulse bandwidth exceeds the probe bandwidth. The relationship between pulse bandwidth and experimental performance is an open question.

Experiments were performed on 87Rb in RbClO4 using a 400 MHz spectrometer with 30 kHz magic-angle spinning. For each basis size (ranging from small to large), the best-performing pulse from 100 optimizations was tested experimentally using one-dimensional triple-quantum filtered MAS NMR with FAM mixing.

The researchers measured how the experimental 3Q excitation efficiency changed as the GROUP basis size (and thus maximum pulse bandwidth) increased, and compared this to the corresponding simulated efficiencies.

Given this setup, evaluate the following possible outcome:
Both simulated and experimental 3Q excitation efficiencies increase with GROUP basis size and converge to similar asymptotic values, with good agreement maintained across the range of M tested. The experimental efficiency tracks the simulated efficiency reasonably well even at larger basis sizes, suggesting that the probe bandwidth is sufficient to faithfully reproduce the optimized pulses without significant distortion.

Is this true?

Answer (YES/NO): NO